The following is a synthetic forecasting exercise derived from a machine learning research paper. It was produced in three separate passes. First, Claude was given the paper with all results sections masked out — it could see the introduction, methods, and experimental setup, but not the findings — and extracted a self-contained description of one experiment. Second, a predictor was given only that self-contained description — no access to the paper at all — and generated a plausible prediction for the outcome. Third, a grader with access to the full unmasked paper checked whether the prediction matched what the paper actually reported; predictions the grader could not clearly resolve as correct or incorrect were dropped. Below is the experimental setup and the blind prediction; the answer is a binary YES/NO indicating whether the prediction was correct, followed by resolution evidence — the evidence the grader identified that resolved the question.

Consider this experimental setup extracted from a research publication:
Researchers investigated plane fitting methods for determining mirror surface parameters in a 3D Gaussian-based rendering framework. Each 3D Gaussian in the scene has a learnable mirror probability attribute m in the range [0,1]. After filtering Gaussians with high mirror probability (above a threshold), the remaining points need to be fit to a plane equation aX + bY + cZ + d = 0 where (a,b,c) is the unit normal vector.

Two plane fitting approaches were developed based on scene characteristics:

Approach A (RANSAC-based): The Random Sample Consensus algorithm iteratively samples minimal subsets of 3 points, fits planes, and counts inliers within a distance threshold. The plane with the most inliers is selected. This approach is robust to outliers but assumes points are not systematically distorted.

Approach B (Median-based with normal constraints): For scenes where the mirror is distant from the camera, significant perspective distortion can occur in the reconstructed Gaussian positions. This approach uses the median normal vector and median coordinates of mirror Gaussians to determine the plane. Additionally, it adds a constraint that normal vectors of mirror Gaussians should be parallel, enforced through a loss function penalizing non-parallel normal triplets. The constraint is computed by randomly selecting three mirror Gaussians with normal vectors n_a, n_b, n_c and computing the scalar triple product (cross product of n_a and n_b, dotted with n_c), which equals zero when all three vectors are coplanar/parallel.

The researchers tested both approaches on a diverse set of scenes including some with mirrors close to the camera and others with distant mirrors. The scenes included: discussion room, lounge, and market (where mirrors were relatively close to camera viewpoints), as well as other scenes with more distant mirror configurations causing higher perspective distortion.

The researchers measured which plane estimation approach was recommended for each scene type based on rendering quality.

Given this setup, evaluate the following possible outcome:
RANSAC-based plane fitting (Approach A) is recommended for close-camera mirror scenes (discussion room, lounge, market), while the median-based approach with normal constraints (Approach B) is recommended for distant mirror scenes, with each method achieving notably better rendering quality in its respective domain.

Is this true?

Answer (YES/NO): YES